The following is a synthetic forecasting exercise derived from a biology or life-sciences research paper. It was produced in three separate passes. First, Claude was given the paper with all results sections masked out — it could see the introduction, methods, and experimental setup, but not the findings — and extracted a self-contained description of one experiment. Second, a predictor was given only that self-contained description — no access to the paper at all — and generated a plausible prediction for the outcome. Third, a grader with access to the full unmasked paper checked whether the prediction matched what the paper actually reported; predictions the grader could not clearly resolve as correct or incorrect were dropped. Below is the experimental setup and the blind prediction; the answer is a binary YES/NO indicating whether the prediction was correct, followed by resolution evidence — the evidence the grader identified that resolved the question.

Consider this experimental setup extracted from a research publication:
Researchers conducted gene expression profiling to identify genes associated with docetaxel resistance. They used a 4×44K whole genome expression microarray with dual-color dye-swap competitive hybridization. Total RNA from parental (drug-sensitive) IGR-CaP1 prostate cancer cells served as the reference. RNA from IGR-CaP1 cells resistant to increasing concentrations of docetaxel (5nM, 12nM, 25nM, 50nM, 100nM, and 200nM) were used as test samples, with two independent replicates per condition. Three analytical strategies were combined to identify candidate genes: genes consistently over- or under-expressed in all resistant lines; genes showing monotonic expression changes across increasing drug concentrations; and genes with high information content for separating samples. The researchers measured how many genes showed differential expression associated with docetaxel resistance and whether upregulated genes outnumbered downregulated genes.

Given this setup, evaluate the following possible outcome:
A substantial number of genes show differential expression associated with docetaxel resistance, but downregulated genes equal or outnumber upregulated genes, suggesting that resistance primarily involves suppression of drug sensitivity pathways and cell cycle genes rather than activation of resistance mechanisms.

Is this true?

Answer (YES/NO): NO